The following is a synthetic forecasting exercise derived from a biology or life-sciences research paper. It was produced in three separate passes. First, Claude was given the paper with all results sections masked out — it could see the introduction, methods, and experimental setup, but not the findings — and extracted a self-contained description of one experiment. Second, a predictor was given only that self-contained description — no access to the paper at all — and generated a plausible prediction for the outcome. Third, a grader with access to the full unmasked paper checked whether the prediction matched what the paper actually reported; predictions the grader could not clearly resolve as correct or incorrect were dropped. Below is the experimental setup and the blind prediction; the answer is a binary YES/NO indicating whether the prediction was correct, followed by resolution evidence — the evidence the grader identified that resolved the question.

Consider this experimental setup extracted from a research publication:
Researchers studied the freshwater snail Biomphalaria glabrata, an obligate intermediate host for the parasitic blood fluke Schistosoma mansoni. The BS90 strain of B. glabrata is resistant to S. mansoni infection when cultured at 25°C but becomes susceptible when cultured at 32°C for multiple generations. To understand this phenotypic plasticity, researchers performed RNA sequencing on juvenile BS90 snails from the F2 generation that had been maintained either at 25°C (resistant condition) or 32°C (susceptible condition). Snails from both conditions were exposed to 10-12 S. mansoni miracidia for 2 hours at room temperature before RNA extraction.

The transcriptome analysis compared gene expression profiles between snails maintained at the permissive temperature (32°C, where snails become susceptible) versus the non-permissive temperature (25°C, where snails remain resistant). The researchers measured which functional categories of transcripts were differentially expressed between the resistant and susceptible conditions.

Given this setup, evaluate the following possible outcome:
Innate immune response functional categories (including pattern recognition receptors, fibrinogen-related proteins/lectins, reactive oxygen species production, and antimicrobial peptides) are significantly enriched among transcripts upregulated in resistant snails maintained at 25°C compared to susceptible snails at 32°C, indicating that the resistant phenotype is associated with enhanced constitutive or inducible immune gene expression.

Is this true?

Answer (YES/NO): NO